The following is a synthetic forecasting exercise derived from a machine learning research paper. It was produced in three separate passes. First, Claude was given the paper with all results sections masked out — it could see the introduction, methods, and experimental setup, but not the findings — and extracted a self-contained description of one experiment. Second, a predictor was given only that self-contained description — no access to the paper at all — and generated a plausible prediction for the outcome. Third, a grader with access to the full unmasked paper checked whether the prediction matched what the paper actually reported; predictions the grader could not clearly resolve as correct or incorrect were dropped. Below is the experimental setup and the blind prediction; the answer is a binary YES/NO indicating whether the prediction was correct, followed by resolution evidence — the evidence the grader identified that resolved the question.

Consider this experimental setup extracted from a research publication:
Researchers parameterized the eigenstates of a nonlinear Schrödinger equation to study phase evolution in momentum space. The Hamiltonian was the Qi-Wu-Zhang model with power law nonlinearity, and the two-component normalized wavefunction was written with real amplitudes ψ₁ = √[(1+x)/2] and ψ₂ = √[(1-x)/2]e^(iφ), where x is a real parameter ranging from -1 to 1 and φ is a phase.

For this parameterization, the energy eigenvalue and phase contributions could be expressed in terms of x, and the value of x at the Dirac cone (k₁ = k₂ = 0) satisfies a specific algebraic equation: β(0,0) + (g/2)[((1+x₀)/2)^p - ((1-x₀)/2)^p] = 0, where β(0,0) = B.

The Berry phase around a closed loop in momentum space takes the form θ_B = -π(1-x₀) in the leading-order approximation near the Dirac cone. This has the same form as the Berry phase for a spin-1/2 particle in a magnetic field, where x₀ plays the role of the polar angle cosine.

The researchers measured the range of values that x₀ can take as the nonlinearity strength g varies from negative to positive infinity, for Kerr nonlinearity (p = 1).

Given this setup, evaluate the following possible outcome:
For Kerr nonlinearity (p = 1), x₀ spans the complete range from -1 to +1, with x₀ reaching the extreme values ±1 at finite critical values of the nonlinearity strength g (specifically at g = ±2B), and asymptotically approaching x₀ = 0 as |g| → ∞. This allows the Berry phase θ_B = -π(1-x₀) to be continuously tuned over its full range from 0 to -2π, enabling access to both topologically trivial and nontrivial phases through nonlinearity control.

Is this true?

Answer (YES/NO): YES